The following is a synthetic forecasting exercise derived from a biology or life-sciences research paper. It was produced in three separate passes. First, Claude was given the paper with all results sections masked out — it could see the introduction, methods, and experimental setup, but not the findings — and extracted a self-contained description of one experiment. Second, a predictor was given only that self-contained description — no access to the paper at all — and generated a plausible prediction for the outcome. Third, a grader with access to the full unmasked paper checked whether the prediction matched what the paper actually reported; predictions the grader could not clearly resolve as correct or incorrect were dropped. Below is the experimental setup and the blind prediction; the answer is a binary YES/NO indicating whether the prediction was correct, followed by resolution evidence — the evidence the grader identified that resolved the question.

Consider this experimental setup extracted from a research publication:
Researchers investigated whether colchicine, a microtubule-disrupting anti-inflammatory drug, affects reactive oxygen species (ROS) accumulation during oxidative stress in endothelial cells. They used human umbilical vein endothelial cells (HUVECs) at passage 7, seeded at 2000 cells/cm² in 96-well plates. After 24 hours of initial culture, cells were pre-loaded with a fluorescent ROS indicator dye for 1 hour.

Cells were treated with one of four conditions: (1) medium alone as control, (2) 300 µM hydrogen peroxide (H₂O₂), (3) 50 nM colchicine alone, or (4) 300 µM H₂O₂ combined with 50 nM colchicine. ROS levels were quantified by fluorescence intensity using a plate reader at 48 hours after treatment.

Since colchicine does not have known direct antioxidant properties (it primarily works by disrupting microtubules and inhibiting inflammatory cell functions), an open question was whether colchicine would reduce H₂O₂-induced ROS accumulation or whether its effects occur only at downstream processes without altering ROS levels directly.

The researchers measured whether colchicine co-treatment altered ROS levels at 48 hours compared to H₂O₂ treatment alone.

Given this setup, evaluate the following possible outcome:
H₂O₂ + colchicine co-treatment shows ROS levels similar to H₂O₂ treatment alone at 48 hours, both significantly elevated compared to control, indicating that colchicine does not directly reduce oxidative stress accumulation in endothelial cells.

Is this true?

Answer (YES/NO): NO